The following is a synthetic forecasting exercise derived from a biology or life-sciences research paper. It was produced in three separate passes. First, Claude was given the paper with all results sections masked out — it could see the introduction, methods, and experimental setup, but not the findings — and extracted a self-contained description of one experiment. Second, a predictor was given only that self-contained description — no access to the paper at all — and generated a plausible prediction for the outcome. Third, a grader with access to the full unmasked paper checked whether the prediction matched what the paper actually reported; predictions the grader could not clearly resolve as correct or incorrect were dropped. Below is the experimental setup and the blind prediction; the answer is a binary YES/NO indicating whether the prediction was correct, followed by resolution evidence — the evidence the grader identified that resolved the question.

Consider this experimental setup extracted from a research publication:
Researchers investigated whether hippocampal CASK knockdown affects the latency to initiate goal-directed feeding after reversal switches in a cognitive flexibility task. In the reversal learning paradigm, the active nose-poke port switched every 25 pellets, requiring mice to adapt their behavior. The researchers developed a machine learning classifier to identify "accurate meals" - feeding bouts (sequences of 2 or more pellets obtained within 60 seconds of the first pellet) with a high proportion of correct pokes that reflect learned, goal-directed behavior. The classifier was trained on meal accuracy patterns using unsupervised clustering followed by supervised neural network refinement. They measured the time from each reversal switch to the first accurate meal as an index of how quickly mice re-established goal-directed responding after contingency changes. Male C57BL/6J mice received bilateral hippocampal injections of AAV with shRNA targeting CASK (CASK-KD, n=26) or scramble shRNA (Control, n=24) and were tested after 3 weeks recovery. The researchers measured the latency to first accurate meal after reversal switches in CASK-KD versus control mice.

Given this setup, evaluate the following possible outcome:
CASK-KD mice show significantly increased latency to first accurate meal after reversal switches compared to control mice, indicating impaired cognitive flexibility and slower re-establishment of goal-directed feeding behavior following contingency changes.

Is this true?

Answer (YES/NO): NO